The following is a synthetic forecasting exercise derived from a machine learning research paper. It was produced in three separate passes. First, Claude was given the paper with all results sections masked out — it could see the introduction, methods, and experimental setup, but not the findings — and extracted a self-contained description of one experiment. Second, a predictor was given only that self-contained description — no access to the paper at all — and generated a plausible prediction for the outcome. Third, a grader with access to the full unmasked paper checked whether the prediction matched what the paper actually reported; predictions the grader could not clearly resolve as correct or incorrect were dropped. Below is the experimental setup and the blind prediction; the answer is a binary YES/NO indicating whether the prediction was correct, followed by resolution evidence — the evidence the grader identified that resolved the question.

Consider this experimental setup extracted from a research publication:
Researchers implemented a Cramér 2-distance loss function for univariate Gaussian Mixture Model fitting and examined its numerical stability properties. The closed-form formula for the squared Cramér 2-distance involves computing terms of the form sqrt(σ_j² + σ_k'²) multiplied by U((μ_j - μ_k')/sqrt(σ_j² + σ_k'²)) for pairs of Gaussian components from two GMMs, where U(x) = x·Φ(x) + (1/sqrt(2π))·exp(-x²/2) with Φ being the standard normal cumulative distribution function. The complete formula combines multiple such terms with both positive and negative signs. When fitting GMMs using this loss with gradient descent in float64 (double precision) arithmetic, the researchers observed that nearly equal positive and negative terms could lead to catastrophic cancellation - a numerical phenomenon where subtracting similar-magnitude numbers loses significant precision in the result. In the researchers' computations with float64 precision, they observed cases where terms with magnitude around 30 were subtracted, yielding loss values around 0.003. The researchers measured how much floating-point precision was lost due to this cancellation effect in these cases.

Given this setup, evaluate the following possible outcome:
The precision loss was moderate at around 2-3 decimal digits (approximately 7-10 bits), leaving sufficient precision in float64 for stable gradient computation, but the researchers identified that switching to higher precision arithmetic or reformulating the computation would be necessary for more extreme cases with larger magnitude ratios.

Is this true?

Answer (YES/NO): NO